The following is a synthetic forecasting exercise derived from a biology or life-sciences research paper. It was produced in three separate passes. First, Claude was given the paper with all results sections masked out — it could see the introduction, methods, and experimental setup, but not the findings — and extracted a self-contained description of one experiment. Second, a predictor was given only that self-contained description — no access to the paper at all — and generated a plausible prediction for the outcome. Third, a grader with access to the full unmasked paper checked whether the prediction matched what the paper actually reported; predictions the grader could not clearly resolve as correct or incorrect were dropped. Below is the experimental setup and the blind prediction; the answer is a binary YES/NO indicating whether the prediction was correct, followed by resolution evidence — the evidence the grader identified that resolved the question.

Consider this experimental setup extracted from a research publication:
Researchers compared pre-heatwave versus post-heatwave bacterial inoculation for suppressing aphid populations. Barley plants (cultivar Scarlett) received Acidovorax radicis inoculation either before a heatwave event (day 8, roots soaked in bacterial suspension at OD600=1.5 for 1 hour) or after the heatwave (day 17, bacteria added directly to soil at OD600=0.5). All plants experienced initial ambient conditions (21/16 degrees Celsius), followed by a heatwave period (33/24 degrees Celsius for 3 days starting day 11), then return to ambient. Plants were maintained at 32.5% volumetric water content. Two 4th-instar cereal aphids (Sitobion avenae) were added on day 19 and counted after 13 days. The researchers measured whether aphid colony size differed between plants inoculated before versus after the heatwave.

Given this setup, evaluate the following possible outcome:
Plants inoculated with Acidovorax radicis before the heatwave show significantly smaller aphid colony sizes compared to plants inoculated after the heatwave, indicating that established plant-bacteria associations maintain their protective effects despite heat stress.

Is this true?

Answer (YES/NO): NO